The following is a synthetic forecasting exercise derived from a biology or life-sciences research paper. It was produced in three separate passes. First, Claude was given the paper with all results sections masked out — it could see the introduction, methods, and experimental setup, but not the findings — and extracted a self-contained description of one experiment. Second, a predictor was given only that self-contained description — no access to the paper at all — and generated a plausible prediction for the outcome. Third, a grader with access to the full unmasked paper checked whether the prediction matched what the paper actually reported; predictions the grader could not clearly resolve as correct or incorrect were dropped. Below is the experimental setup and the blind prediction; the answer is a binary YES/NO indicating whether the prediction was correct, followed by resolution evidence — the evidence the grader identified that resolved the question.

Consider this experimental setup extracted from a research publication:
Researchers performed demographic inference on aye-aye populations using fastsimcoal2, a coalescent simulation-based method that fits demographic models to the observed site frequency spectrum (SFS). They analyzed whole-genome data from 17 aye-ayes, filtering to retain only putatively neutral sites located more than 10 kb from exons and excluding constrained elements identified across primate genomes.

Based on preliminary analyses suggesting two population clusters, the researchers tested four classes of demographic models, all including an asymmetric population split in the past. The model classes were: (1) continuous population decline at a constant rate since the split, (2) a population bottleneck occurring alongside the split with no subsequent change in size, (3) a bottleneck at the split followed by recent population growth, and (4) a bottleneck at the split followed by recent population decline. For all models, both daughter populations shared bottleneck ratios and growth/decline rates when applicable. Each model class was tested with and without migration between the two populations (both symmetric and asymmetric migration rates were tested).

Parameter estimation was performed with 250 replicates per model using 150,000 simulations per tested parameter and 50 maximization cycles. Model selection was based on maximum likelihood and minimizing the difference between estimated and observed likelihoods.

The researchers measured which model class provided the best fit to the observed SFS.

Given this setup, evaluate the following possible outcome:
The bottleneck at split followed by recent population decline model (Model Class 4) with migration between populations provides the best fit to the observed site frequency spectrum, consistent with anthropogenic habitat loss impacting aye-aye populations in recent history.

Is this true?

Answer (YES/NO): NO